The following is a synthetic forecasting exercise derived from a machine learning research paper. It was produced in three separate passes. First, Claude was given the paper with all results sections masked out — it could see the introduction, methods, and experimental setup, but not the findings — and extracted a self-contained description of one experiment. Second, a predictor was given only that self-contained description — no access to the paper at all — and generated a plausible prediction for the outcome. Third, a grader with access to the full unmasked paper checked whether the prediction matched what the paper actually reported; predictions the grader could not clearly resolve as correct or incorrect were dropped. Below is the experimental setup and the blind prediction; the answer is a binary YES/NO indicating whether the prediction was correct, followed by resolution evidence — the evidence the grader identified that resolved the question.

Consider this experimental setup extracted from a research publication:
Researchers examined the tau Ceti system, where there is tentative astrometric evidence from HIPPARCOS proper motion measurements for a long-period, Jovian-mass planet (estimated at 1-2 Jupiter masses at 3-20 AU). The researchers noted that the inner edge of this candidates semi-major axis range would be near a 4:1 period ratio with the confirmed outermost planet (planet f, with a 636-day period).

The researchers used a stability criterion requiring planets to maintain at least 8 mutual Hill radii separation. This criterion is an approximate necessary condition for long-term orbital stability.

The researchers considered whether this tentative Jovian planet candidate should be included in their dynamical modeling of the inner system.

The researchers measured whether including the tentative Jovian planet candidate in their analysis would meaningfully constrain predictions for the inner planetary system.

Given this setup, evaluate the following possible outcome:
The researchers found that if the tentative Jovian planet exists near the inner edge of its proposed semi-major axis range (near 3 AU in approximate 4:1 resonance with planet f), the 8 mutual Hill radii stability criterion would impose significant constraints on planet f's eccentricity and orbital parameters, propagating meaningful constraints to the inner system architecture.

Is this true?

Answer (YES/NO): NO